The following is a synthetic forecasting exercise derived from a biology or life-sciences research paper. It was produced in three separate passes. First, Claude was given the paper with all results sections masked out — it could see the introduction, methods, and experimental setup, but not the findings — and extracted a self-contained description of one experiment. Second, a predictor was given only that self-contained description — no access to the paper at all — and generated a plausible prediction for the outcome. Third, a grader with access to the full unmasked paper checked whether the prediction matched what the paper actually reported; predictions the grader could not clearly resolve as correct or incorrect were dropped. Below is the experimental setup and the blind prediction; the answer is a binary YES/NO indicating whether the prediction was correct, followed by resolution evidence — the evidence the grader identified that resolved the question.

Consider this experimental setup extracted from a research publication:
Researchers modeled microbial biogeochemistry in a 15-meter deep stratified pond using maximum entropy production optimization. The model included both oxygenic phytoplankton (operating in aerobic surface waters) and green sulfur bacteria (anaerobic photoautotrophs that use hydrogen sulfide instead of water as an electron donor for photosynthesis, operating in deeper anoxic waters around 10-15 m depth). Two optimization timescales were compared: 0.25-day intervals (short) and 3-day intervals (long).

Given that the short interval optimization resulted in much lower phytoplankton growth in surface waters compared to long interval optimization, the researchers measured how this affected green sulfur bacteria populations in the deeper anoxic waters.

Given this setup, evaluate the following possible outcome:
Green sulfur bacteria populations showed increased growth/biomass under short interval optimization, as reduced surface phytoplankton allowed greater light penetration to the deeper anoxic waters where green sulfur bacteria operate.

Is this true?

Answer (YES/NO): YES